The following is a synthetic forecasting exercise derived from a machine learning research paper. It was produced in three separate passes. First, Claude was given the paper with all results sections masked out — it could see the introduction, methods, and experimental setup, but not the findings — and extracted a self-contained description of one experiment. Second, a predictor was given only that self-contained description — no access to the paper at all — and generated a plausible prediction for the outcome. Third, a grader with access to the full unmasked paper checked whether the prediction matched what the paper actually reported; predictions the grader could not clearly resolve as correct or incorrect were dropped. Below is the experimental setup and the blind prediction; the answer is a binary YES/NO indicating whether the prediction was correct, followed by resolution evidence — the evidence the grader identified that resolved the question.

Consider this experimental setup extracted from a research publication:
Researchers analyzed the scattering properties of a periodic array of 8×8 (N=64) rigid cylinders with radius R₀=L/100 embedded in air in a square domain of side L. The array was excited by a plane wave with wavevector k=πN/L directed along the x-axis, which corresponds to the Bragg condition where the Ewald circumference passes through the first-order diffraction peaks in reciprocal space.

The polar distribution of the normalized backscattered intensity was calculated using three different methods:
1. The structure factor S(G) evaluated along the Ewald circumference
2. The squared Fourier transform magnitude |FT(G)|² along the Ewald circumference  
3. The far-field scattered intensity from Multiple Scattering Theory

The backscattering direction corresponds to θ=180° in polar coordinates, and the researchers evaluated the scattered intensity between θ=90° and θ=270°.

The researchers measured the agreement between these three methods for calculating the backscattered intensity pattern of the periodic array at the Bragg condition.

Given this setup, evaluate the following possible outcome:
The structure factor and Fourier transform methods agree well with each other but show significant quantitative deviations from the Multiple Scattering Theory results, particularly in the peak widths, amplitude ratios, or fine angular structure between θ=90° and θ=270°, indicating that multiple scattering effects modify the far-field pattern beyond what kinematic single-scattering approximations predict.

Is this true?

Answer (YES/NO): NO